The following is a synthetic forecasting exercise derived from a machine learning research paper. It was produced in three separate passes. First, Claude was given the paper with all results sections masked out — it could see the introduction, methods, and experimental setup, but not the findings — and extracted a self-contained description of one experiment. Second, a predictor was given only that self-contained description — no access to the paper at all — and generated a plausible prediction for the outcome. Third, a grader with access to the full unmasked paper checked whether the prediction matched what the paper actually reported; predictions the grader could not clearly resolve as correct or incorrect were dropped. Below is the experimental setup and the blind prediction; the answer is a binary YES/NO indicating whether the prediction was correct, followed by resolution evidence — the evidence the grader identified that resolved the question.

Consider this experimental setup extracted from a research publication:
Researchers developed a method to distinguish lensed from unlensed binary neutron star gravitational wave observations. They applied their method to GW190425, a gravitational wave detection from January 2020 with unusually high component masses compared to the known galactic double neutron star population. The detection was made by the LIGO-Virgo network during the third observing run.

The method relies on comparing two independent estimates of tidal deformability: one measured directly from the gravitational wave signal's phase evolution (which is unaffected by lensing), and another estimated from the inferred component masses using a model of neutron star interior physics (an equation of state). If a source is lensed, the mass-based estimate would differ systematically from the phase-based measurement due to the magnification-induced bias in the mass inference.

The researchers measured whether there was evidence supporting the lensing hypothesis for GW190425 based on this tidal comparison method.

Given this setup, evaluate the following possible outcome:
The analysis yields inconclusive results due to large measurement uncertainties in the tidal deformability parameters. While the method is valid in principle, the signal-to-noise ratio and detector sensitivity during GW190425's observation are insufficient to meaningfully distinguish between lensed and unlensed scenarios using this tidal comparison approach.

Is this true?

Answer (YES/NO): YES